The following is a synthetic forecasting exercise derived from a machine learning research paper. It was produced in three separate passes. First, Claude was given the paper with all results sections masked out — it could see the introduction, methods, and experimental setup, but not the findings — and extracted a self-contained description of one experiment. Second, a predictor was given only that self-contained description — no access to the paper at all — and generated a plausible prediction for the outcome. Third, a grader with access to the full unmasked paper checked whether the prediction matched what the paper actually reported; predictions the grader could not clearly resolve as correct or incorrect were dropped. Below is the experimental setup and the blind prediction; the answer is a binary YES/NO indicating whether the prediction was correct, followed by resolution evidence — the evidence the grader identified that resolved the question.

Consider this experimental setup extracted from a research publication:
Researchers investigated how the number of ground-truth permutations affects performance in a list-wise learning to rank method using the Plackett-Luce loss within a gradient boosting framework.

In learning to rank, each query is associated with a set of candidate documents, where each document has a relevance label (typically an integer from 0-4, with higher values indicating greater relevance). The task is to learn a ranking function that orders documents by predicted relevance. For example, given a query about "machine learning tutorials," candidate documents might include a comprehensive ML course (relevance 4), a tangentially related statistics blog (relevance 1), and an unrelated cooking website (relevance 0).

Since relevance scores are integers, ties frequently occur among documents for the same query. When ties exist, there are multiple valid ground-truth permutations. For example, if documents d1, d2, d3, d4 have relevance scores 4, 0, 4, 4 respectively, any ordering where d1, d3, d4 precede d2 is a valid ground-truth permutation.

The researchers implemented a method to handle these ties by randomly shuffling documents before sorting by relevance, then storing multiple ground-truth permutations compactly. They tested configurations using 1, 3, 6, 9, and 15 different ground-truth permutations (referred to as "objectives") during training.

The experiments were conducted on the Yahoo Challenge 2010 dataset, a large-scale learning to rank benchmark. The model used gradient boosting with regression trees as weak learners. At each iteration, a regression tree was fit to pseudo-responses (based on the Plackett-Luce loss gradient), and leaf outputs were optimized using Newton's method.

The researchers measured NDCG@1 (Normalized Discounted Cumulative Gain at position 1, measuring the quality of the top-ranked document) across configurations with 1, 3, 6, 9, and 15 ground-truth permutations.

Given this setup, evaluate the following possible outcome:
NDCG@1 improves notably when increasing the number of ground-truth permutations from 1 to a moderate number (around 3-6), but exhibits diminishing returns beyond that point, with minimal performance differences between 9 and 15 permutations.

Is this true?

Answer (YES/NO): NO